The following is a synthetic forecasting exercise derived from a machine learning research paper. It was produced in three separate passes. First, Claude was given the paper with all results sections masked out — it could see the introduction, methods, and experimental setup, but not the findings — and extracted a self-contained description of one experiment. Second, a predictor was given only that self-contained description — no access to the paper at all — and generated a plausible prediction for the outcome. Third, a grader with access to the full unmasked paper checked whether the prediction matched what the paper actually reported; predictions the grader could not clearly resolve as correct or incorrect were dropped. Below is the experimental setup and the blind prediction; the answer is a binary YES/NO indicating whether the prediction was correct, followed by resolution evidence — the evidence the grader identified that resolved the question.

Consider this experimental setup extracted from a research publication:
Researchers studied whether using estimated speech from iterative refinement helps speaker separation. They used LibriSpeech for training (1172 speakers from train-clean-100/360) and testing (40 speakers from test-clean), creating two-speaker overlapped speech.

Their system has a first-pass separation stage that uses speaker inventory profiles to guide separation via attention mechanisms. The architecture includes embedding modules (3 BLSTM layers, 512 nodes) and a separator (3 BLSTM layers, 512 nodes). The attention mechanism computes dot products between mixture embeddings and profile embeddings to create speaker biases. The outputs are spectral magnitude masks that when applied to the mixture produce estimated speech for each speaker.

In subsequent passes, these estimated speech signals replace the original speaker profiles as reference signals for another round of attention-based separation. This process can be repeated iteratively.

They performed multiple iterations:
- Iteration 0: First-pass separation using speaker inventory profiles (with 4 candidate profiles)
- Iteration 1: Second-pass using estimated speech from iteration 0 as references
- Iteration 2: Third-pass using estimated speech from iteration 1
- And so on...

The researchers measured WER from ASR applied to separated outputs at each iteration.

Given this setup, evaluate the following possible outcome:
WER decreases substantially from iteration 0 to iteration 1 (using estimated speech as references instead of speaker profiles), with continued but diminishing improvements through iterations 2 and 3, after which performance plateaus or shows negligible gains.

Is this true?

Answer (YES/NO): YES